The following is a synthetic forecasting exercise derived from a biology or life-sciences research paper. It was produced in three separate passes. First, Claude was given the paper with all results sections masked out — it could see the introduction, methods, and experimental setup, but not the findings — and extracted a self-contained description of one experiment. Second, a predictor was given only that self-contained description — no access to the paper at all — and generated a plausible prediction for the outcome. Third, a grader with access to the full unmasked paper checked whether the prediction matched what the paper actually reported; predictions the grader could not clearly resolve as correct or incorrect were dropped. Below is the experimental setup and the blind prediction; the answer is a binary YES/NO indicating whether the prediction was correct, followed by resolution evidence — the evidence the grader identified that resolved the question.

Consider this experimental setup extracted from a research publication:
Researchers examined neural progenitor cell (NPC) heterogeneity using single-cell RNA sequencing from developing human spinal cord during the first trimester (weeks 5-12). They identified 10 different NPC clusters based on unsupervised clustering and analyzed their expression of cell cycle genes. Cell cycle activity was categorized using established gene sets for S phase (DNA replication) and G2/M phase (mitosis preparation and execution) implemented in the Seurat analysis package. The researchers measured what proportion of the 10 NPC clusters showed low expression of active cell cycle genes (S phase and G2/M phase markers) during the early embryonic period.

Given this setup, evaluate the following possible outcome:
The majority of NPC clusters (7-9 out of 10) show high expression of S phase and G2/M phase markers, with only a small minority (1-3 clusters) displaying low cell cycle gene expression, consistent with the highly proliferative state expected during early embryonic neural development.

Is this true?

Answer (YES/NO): NO